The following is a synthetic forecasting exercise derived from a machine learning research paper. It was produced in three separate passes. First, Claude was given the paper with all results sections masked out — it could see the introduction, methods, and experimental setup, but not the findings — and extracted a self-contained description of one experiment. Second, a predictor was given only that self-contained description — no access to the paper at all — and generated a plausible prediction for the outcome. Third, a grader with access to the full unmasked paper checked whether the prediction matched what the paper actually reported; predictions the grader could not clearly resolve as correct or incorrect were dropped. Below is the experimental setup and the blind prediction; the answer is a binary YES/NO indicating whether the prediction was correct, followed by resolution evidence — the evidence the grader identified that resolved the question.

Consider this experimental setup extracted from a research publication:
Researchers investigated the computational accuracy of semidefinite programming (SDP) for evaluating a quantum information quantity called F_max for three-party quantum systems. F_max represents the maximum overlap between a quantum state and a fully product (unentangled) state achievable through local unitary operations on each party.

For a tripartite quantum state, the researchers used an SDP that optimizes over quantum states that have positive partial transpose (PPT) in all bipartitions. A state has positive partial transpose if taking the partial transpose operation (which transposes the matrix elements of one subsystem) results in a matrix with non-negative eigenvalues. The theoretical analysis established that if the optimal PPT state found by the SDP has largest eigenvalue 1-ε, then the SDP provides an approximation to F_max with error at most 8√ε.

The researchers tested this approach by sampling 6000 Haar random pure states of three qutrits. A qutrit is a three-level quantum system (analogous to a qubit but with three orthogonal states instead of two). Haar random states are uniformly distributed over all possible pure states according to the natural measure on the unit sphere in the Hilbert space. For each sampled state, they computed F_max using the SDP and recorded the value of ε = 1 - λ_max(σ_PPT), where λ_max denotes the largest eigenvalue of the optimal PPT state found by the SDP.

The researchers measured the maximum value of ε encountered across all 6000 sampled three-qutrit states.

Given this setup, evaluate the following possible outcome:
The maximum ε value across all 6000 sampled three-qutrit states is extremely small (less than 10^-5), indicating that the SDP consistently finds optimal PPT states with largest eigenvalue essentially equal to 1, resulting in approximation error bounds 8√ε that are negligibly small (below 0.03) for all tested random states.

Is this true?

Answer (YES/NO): YES